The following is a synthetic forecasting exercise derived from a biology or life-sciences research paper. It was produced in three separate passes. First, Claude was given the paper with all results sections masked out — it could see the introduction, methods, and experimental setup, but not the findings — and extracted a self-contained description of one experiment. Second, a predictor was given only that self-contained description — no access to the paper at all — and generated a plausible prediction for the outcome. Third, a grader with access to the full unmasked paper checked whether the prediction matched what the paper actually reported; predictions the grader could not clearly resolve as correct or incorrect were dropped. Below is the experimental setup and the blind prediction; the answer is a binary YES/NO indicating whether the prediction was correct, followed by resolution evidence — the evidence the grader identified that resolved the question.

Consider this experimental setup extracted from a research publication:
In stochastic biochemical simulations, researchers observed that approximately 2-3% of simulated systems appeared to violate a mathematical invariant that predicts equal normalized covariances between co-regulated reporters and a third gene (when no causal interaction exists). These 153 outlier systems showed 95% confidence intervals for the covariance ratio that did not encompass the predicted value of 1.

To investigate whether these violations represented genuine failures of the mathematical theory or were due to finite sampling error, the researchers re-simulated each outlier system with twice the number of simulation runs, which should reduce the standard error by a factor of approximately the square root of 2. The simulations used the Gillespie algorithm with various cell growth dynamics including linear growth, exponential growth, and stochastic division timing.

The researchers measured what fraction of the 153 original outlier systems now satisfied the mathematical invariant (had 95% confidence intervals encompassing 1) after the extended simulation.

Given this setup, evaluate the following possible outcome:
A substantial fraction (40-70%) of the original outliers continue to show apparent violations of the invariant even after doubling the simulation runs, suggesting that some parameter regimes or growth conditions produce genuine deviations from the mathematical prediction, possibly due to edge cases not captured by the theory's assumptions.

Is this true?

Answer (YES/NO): NO